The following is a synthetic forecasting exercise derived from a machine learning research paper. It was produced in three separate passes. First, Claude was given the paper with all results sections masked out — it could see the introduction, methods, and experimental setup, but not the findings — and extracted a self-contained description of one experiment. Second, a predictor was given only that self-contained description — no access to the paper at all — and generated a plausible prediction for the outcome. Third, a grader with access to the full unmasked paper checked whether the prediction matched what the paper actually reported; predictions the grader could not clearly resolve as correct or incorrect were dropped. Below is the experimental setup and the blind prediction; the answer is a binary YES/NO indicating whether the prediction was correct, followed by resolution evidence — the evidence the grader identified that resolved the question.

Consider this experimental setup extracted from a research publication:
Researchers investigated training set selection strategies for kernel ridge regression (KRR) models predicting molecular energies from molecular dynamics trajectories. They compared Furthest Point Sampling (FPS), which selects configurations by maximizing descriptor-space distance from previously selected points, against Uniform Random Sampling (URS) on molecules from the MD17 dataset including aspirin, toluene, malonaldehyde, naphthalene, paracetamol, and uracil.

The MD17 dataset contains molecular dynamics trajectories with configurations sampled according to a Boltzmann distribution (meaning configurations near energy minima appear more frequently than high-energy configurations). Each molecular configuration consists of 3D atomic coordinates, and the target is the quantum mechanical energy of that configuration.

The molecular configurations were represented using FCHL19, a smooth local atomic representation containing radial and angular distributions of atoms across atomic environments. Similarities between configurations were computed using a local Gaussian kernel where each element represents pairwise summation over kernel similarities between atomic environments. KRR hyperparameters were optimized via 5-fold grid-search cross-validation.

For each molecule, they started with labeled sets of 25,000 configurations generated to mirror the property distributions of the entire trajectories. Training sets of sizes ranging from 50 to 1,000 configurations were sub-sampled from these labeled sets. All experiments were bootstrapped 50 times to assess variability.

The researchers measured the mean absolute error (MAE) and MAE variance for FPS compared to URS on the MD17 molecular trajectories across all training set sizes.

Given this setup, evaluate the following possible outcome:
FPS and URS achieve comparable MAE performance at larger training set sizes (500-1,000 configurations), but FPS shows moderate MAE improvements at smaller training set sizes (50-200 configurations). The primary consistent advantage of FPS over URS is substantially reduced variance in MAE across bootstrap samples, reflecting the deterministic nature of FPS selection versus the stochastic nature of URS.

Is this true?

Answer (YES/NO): NO